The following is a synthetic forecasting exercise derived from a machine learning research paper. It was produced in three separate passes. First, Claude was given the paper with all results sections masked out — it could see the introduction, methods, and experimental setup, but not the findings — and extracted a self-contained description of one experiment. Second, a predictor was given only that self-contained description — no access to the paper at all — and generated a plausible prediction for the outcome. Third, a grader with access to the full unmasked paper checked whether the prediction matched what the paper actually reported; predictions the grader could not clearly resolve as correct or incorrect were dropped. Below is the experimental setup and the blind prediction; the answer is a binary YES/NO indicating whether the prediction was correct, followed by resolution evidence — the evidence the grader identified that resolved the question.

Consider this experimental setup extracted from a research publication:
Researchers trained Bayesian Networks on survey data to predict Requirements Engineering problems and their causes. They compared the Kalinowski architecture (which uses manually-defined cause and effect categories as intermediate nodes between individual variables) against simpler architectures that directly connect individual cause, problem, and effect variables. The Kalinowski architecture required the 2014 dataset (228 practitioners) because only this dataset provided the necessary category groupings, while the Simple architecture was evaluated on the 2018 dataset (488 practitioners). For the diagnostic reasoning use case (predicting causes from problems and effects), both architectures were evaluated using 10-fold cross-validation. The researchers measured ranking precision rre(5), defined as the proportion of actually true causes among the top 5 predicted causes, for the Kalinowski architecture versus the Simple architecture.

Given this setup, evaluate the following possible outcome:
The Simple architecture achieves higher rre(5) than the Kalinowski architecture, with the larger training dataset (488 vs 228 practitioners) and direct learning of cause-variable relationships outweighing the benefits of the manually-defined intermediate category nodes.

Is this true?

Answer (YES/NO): YES